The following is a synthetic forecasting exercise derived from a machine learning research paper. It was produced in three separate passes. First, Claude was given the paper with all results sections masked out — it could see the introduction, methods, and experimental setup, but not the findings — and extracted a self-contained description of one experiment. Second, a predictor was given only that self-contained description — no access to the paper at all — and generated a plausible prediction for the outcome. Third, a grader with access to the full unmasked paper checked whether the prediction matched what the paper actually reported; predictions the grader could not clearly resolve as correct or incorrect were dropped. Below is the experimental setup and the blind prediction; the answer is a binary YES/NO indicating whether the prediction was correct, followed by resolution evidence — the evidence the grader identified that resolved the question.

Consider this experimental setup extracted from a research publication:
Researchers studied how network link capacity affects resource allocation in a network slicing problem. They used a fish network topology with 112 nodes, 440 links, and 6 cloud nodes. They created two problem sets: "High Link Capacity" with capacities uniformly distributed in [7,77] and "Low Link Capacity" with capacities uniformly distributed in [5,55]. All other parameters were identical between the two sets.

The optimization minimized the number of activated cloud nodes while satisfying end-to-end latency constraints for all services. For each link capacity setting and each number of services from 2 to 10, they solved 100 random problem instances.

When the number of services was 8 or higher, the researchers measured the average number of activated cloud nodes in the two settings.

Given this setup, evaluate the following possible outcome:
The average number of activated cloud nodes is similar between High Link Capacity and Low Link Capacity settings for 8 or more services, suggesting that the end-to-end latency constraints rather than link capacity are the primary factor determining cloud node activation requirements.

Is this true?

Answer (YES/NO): NO